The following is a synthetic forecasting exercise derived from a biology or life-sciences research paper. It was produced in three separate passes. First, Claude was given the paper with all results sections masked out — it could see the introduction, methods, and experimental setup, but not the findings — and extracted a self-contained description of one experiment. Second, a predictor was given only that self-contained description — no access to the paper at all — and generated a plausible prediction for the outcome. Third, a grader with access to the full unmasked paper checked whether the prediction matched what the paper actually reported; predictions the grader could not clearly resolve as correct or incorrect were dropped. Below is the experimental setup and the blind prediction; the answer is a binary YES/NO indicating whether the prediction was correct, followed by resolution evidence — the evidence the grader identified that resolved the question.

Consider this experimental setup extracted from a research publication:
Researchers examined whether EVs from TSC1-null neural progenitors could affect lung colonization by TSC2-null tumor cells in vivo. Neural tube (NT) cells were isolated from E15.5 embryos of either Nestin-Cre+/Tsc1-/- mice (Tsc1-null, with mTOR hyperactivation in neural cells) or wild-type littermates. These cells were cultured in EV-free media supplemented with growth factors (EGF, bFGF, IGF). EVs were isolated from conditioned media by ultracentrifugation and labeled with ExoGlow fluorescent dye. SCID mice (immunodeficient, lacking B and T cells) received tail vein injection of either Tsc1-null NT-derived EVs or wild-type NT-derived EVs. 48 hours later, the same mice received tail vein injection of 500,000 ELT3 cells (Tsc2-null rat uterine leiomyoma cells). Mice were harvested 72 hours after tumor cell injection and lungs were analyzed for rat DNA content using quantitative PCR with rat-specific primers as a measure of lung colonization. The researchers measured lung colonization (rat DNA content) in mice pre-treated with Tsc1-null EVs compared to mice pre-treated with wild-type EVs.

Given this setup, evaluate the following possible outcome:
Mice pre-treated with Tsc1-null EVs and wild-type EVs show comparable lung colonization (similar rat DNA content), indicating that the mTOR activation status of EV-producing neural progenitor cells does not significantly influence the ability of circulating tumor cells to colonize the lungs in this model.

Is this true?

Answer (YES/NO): NO